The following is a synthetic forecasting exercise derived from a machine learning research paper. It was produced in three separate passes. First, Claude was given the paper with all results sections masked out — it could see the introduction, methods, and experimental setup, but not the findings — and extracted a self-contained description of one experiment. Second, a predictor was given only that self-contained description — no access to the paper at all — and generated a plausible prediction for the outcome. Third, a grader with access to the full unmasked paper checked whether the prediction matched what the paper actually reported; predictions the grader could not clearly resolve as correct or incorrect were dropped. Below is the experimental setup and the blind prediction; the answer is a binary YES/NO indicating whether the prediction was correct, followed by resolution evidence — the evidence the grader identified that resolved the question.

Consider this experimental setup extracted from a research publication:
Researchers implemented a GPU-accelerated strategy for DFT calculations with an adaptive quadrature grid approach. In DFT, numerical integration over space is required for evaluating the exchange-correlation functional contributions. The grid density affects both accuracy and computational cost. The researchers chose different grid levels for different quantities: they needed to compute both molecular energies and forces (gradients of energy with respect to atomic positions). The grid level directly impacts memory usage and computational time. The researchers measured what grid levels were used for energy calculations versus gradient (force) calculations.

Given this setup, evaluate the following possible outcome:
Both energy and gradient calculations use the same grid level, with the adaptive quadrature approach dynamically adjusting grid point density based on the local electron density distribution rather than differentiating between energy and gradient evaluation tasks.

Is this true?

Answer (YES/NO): NO